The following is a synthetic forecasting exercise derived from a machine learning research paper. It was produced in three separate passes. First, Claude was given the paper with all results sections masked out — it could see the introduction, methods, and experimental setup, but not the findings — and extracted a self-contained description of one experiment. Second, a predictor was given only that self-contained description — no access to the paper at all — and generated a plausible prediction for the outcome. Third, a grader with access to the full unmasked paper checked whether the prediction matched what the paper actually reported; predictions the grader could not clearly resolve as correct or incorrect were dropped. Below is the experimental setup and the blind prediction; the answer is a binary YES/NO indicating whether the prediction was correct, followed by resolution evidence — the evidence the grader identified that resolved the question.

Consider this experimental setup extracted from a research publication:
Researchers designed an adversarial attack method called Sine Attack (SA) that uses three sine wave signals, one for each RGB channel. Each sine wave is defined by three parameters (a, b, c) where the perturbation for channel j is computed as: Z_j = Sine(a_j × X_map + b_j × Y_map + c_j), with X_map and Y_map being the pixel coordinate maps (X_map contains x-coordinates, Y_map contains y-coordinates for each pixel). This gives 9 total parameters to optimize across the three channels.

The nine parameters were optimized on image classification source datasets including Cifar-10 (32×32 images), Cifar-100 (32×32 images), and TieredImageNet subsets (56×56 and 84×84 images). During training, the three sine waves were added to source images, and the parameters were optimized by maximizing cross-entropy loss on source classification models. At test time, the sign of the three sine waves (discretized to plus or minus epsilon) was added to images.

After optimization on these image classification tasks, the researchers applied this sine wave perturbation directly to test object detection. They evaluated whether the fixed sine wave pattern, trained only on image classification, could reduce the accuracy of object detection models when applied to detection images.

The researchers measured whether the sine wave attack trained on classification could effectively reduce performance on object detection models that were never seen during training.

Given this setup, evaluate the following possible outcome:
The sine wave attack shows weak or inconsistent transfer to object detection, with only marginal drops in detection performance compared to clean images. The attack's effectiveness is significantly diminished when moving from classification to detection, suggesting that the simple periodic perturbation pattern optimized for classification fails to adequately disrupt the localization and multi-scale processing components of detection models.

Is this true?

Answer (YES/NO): NO